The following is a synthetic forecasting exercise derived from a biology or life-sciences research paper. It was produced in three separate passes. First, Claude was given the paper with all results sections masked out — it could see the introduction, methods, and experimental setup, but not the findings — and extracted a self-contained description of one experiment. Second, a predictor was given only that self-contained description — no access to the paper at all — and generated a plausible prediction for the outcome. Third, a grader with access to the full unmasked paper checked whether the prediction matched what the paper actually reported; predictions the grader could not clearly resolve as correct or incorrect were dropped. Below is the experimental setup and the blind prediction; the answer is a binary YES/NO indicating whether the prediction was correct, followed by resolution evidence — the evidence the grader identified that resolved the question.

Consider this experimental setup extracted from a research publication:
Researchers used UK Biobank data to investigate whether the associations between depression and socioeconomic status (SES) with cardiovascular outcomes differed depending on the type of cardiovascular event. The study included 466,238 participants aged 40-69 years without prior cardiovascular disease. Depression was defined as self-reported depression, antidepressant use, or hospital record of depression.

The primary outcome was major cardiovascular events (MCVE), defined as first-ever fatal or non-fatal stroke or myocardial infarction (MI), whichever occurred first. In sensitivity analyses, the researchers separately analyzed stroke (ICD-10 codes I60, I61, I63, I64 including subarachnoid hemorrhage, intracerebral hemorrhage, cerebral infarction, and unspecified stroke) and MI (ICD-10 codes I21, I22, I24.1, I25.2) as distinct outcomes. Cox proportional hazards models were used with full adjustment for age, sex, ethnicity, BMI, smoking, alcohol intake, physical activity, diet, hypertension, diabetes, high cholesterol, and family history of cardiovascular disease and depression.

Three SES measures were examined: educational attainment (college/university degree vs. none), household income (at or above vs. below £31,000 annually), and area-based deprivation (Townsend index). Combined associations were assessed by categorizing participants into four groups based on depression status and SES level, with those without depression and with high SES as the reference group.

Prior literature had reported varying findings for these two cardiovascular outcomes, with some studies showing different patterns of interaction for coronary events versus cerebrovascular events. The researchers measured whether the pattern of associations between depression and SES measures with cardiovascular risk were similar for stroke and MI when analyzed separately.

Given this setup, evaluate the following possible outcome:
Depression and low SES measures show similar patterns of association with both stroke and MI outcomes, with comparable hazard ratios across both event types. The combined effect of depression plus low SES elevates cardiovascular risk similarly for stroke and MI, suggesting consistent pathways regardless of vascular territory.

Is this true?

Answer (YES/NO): YES